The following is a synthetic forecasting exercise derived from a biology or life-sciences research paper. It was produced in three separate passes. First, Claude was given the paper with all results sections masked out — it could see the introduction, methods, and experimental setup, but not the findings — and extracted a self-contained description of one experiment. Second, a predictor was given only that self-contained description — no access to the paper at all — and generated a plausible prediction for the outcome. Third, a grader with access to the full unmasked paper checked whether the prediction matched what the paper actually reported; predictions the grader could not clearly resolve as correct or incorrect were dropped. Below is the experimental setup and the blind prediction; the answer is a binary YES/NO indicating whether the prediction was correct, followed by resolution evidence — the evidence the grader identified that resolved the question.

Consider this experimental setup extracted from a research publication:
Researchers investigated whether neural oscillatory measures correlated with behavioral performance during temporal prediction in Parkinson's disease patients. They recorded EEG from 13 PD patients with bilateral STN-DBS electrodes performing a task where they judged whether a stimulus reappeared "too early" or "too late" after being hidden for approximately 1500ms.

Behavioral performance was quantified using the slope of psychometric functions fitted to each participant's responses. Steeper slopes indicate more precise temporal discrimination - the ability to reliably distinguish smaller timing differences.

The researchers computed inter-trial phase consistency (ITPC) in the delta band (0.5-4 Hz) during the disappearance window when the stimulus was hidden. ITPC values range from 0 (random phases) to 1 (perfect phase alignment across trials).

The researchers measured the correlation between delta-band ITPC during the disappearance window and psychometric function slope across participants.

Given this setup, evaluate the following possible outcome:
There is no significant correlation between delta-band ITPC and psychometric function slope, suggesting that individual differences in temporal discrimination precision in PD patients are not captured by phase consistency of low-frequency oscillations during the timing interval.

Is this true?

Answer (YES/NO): NO